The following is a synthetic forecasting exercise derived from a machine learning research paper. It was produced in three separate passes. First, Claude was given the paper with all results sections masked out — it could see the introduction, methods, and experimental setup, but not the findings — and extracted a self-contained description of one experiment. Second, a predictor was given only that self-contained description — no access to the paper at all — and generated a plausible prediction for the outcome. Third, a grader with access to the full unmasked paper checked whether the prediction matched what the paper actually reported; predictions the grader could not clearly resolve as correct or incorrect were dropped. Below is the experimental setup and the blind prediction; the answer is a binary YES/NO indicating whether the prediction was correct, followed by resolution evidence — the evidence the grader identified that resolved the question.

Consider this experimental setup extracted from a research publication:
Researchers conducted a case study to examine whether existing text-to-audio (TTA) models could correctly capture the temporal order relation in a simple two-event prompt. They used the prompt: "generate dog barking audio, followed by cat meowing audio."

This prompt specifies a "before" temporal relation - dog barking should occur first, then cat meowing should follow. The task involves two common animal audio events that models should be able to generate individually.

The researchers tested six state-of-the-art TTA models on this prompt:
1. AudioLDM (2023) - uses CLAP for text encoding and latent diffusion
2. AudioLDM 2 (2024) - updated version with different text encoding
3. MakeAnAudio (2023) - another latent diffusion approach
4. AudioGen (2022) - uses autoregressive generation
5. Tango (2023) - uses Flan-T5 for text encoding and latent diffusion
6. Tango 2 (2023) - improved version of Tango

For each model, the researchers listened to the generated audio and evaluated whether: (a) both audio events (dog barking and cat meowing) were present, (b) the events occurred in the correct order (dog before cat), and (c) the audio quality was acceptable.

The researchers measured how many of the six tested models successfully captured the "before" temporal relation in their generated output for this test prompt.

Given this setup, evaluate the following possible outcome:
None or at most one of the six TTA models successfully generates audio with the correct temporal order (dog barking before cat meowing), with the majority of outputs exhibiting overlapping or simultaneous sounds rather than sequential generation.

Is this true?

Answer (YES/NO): NO